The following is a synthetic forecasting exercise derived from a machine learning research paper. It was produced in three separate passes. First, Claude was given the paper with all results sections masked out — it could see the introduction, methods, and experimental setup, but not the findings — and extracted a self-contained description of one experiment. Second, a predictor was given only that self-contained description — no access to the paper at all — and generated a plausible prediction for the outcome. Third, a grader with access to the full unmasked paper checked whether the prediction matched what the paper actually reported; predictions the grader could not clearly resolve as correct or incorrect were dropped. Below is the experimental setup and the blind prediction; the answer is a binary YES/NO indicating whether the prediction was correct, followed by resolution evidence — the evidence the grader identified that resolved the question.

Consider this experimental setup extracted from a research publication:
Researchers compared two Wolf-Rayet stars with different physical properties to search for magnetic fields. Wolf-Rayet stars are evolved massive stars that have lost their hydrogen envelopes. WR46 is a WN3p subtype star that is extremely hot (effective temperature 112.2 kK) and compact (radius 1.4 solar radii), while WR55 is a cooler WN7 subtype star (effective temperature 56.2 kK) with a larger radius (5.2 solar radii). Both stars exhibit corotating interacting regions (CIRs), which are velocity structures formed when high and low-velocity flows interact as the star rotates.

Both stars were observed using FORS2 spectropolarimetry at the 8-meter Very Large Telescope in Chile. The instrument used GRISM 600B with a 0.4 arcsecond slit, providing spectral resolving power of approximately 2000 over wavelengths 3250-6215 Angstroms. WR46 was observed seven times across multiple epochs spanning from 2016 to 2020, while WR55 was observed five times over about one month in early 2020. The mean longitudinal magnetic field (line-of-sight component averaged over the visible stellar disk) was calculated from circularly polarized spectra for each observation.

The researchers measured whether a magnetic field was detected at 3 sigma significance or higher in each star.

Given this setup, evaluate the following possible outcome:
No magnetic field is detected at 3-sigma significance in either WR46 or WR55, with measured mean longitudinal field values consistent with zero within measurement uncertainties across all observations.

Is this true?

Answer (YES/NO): NO